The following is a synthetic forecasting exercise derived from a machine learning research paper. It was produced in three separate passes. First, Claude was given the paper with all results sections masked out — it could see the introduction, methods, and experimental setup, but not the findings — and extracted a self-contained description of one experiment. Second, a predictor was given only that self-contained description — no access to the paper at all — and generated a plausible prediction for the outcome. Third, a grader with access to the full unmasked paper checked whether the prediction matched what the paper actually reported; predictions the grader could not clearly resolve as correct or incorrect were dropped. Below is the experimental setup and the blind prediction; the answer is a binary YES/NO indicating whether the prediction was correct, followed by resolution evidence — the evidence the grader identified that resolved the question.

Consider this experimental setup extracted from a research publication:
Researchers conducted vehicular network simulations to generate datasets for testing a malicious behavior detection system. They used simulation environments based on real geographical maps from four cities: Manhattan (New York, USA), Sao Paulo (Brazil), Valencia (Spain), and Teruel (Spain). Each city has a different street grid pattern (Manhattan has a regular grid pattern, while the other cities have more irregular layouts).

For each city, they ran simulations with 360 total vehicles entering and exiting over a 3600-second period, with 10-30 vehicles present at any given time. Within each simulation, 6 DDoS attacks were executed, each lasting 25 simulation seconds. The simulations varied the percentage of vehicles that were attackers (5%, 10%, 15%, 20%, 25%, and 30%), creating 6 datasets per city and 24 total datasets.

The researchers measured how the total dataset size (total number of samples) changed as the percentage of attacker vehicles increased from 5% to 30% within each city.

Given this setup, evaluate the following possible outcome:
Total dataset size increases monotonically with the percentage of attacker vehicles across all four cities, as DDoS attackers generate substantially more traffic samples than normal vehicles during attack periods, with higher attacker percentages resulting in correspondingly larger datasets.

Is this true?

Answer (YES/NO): YES